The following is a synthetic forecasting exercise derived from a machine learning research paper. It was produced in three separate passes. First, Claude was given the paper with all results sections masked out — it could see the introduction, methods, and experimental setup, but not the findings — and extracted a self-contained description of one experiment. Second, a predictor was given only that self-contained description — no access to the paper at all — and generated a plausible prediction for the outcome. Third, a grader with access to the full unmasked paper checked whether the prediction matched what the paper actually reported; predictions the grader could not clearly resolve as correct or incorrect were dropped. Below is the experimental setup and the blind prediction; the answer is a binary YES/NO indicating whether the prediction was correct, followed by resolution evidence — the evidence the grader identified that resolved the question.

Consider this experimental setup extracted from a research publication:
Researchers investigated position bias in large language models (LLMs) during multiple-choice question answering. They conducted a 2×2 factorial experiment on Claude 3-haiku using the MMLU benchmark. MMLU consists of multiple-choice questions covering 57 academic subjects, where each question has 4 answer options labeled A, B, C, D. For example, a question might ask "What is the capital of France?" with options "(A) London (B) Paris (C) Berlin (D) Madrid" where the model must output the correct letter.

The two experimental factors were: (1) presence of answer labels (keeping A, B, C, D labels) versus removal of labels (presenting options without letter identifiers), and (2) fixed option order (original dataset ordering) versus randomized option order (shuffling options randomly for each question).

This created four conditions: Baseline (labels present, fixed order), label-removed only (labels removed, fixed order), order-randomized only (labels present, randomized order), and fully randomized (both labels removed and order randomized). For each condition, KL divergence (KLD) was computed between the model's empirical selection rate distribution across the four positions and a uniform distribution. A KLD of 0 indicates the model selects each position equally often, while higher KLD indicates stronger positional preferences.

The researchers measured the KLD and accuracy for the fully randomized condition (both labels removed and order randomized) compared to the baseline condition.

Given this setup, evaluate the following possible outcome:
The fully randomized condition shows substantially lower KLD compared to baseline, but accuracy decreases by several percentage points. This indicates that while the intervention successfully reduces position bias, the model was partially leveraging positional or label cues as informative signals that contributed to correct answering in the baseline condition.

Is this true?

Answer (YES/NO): NO